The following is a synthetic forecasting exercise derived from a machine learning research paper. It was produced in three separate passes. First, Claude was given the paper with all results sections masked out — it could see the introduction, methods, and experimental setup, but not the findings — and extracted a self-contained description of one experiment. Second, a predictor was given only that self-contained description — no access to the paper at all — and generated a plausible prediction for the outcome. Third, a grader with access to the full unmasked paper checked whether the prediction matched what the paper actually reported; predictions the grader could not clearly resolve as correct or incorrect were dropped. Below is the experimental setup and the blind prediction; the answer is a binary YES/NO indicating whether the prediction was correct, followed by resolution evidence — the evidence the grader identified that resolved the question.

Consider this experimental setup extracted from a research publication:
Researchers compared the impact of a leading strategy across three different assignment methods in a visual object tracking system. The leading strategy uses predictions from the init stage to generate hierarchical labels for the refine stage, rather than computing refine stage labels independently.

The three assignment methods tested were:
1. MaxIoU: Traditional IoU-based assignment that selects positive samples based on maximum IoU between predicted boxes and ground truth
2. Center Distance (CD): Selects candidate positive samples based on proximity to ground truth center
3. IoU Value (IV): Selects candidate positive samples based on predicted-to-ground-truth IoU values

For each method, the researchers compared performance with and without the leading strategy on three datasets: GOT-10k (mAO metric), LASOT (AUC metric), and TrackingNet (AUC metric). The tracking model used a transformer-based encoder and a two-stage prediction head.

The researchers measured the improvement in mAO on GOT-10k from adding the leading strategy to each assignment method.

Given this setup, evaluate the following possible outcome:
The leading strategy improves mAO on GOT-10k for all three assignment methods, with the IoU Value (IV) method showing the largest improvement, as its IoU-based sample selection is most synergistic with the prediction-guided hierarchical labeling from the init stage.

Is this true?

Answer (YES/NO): YES